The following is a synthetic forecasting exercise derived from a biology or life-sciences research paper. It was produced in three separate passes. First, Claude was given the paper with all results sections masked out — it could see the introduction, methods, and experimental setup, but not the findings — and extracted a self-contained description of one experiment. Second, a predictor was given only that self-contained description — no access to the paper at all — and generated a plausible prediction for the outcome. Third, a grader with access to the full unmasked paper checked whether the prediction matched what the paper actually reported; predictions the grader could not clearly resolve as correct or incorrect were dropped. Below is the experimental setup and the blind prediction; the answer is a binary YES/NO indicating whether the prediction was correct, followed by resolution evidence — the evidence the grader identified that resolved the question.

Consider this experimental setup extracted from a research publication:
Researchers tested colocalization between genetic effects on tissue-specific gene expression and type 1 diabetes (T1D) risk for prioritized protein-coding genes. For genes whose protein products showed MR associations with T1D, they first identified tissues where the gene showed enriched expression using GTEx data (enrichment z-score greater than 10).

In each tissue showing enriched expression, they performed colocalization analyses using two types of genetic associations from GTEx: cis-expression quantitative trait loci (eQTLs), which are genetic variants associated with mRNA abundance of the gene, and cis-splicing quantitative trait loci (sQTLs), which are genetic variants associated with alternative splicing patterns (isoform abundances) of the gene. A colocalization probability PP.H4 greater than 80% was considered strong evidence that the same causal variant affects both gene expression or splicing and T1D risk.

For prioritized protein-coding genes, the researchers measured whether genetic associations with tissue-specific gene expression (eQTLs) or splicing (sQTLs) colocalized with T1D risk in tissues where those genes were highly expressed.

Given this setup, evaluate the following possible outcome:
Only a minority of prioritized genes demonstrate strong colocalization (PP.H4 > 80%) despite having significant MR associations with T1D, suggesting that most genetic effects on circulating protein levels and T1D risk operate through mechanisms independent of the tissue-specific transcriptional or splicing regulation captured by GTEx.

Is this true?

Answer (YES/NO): NO